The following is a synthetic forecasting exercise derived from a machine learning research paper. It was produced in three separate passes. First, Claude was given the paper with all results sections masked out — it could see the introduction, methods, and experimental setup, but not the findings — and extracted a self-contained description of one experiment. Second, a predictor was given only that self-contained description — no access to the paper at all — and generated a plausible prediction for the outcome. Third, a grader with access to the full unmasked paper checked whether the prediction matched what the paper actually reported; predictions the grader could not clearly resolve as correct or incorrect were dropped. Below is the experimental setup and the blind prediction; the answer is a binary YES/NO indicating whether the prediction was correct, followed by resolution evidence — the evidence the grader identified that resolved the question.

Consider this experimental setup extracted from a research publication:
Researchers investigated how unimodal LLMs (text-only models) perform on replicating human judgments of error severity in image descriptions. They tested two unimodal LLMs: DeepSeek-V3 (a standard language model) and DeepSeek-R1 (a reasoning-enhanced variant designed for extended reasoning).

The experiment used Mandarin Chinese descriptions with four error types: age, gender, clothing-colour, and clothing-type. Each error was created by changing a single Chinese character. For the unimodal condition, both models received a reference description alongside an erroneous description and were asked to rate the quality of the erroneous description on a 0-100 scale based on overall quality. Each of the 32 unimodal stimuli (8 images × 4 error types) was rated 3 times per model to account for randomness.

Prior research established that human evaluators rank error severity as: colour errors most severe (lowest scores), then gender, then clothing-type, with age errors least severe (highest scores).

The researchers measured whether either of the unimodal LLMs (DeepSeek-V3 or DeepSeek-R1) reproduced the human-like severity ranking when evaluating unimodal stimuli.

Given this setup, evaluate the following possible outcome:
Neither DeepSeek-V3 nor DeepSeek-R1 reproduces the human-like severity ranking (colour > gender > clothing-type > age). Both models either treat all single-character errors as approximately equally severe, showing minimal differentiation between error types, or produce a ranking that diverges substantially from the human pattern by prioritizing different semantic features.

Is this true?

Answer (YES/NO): NO